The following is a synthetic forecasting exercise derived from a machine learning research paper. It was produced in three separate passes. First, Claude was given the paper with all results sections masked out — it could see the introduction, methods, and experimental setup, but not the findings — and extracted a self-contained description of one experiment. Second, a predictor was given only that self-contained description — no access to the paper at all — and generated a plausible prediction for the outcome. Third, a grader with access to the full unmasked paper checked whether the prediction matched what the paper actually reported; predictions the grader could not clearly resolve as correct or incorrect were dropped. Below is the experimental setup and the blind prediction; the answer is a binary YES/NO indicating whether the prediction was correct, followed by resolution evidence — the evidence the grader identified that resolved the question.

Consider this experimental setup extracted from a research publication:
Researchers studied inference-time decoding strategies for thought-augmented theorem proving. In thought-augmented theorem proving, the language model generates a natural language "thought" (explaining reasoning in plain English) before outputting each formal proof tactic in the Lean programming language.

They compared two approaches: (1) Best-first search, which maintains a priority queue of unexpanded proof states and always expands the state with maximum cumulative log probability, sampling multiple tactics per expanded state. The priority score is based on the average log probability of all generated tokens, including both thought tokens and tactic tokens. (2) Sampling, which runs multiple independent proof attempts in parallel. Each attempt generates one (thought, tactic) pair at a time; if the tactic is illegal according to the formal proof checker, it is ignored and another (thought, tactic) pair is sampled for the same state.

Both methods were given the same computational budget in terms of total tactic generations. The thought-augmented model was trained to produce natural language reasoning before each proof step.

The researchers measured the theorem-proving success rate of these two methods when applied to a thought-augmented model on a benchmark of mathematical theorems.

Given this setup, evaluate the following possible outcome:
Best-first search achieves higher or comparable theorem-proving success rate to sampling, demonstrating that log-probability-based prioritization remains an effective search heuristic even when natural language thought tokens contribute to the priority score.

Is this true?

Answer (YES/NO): NO